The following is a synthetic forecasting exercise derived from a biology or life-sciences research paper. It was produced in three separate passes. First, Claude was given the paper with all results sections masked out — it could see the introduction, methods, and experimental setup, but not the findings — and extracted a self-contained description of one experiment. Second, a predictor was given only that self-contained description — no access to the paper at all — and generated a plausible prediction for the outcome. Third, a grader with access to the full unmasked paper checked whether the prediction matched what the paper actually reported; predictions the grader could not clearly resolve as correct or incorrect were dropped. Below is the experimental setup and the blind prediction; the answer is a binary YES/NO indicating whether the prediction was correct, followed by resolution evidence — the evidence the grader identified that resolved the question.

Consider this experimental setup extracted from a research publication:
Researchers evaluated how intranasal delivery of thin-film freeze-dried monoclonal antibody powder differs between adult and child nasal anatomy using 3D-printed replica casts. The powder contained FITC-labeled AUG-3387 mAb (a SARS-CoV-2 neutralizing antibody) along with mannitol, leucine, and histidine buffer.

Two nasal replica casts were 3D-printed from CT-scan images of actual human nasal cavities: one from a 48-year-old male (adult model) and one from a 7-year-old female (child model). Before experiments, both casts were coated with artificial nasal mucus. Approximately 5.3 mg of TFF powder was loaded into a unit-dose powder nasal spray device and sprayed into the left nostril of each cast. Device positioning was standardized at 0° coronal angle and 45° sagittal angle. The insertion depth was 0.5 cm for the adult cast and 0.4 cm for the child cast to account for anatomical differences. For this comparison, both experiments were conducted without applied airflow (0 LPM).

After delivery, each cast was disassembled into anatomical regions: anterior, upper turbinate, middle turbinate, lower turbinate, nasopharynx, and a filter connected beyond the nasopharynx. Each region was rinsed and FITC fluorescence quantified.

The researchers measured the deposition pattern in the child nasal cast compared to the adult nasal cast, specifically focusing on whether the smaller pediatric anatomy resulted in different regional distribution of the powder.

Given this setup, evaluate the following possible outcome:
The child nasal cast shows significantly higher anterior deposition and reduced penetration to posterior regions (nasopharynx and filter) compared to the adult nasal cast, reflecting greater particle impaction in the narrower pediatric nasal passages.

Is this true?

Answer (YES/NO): NO